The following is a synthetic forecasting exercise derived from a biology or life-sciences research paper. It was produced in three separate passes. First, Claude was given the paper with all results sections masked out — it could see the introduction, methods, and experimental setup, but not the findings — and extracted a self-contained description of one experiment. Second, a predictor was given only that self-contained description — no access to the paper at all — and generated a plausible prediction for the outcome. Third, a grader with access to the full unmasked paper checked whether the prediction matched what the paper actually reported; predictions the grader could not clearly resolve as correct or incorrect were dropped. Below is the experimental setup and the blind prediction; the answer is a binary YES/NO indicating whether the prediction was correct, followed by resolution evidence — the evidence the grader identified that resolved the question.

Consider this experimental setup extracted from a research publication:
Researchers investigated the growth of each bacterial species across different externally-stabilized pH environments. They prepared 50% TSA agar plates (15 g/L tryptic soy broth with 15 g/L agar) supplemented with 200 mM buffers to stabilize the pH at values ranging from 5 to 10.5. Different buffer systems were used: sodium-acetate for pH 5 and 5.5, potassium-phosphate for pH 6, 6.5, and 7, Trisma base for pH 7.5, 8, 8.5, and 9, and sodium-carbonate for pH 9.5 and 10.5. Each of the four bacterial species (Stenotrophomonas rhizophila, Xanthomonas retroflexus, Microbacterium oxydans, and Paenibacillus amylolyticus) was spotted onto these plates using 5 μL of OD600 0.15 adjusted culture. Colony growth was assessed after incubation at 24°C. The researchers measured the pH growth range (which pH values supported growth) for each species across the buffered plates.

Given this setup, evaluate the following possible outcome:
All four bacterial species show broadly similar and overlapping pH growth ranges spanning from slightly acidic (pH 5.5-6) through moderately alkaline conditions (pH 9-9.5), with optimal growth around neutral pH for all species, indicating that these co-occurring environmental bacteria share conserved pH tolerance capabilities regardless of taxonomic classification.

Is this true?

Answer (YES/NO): NO